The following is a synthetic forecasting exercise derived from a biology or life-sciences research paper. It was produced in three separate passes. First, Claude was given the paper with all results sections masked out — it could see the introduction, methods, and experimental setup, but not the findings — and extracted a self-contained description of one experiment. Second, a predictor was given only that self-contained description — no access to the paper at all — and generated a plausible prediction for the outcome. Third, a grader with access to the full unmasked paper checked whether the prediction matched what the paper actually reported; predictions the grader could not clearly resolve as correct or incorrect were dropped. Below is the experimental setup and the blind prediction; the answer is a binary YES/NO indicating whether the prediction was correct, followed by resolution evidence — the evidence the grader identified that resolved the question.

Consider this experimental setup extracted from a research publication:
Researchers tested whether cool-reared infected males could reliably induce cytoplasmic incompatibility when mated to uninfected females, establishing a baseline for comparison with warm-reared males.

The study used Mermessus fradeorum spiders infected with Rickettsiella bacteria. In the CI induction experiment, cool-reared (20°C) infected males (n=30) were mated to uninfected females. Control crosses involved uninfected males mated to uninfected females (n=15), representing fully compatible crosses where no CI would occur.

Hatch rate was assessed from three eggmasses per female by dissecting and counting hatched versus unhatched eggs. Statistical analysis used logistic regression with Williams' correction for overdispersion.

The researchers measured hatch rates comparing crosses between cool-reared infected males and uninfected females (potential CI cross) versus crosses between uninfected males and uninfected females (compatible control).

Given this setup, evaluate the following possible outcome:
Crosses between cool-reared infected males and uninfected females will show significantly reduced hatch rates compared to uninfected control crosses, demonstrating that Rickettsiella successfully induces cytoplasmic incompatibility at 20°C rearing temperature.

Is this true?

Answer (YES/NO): YES